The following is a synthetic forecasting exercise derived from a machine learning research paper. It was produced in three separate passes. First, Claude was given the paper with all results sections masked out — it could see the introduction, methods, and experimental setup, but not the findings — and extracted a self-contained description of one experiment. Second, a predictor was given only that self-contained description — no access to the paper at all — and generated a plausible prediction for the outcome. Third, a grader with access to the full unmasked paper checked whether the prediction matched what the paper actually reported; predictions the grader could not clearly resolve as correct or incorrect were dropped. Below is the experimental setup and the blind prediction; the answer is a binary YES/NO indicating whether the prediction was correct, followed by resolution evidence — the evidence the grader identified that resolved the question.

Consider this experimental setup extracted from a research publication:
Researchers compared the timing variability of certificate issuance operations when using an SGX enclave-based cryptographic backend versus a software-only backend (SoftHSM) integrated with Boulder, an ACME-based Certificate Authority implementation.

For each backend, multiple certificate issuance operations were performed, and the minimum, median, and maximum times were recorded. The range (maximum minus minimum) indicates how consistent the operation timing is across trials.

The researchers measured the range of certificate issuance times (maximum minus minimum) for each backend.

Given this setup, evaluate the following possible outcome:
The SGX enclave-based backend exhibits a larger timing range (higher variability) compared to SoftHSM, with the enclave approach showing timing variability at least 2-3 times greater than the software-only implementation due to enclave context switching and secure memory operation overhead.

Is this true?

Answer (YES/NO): NO